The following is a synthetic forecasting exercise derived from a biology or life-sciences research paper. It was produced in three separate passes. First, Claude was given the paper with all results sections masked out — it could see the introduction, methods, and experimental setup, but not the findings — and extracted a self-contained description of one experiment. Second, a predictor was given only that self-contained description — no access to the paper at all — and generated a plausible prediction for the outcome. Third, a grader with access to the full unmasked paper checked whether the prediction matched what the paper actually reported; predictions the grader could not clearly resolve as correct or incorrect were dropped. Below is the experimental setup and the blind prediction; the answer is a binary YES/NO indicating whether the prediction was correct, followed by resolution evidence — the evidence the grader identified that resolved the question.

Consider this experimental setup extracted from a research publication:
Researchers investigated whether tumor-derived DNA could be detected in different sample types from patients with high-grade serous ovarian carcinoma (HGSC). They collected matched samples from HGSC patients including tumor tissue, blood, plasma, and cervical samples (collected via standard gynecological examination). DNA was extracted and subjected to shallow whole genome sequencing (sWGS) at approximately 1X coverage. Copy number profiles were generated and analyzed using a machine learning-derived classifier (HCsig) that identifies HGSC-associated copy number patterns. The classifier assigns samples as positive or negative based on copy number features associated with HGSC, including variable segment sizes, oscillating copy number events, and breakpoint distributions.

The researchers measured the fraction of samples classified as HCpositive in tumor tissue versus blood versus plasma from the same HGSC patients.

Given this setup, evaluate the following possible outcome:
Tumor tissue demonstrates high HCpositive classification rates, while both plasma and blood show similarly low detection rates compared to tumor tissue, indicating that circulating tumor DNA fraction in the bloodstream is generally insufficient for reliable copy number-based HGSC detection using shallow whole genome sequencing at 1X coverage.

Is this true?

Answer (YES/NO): NO